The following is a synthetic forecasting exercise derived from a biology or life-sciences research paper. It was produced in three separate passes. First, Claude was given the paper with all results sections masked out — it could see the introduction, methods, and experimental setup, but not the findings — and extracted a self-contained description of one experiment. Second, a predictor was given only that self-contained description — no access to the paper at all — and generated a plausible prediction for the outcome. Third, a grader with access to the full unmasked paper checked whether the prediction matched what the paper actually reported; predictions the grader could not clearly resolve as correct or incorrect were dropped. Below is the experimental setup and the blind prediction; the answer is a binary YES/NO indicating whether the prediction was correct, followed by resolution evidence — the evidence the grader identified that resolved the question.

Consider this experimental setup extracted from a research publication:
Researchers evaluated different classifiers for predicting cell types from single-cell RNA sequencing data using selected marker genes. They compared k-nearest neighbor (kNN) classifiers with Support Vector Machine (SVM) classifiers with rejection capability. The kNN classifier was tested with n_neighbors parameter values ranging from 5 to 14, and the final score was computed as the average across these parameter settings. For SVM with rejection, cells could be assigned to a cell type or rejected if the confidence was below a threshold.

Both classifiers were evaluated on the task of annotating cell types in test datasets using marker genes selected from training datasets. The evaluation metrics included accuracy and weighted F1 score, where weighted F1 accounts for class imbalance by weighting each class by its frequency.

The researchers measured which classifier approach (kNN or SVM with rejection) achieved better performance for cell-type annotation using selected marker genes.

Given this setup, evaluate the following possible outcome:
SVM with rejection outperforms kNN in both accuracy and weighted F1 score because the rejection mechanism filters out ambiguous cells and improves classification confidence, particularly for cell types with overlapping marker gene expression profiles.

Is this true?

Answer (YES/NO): NO